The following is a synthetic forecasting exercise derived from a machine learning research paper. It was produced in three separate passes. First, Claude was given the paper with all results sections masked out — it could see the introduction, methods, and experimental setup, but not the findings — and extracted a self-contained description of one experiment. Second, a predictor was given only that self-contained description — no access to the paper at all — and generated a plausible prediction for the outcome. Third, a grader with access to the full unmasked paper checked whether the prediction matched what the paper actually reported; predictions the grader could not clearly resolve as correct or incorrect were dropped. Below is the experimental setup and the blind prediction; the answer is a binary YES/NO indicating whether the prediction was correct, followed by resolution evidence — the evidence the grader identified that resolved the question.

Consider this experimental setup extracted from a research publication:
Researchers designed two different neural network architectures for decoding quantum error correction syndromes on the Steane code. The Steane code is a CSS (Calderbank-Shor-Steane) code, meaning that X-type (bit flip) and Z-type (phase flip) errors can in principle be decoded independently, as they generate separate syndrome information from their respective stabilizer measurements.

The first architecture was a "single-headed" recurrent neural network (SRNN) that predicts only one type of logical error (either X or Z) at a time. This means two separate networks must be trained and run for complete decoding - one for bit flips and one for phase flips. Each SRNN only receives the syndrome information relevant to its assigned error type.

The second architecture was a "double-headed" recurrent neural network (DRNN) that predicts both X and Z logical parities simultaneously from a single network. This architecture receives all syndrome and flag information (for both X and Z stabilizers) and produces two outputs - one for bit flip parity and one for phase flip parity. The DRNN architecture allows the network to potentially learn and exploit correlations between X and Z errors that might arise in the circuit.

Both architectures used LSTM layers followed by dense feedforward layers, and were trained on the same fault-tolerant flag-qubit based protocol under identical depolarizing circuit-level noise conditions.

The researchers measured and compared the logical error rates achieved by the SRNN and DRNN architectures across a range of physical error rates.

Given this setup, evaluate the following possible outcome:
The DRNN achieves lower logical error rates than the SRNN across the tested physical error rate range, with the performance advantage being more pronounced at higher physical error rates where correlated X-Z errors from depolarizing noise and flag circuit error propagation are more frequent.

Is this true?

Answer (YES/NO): NO